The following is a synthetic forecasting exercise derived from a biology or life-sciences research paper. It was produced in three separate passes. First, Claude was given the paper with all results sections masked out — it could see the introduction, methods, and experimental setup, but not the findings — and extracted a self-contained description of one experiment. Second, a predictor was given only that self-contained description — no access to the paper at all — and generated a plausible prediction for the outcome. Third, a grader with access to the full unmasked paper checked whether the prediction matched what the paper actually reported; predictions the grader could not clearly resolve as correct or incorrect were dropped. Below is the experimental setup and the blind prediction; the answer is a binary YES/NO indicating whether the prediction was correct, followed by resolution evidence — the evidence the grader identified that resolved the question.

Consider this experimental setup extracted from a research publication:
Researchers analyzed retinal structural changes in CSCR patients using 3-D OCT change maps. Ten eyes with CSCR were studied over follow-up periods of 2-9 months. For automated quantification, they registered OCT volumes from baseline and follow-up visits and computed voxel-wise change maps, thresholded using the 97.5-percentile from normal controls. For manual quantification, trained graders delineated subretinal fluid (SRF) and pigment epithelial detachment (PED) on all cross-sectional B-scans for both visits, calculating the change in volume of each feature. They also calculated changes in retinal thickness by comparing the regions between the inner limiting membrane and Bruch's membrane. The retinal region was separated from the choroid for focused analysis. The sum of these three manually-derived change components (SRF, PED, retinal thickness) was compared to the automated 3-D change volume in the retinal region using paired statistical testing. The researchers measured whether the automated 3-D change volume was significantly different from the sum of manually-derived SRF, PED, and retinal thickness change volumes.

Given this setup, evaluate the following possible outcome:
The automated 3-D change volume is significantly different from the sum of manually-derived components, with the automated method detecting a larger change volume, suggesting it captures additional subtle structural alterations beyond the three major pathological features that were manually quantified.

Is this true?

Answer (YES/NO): NO